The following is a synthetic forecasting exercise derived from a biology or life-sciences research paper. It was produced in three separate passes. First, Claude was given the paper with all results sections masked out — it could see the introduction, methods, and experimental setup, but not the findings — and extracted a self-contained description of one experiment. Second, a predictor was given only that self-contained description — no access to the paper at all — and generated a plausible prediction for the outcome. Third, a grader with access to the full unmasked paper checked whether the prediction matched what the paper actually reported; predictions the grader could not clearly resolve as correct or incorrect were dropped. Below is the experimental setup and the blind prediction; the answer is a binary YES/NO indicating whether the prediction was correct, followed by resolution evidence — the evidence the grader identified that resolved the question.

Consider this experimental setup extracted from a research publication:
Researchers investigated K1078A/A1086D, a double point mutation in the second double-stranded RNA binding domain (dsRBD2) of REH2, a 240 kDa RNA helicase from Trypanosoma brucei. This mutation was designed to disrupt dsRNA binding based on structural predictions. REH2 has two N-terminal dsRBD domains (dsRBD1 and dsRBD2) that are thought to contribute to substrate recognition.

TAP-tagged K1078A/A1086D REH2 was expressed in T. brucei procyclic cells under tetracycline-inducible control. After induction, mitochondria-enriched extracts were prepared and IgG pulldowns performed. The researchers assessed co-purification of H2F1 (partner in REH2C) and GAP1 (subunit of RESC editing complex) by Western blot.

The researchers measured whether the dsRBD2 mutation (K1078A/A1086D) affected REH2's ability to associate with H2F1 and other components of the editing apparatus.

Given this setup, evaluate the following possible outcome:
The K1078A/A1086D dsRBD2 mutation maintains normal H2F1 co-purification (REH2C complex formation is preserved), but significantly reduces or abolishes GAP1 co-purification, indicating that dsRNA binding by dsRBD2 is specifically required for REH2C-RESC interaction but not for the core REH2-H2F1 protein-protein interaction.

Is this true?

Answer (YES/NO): YES